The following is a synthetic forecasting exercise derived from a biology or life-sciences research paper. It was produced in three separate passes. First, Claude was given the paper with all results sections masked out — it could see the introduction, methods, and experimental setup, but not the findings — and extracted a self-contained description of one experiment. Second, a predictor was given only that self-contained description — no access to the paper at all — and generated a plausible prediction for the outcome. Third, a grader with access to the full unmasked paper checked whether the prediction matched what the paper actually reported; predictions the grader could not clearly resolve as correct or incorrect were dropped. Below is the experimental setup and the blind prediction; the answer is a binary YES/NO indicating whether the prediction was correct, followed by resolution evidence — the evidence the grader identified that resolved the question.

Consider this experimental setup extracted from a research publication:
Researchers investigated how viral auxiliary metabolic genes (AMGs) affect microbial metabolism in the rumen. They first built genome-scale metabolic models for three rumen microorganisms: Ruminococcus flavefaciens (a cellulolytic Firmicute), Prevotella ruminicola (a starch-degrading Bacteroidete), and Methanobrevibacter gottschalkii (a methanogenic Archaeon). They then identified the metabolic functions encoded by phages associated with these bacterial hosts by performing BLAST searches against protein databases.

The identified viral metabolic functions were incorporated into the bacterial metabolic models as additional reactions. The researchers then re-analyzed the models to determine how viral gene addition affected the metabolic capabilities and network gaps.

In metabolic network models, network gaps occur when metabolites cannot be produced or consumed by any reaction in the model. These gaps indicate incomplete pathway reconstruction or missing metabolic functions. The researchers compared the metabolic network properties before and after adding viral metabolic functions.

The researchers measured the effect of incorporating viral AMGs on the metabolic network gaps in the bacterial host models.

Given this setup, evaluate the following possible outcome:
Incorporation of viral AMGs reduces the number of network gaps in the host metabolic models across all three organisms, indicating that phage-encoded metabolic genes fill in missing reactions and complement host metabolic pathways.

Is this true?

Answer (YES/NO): NO